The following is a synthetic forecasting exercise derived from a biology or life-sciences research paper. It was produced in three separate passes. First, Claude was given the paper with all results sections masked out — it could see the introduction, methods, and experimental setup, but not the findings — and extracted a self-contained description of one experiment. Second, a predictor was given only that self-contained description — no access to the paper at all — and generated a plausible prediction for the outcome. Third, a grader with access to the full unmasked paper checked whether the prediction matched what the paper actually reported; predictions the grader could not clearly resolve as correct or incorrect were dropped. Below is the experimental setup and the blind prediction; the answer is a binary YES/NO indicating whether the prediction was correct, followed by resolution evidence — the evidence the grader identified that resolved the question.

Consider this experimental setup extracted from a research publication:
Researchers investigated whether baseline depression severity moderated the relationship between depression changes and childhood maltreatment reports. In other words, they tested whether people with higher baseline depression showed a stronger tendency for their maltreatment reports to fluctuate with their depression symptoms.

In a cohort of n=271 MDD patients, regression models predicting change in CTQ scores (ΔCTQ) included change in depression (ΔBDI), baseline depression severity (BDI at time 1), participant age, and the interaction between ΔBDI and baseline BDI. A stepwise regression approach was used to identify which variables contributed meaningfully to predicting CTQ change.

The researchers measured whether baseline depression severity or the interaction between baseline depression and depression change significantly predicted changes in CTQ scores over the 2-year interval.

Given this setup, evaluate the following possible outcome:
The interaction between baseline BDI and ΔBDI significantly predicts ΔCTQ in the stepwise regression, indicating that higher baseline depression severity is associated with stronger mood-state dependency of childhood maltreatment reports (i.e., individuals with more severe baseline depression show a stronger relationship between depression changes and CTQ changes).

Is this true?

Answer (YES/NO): NO